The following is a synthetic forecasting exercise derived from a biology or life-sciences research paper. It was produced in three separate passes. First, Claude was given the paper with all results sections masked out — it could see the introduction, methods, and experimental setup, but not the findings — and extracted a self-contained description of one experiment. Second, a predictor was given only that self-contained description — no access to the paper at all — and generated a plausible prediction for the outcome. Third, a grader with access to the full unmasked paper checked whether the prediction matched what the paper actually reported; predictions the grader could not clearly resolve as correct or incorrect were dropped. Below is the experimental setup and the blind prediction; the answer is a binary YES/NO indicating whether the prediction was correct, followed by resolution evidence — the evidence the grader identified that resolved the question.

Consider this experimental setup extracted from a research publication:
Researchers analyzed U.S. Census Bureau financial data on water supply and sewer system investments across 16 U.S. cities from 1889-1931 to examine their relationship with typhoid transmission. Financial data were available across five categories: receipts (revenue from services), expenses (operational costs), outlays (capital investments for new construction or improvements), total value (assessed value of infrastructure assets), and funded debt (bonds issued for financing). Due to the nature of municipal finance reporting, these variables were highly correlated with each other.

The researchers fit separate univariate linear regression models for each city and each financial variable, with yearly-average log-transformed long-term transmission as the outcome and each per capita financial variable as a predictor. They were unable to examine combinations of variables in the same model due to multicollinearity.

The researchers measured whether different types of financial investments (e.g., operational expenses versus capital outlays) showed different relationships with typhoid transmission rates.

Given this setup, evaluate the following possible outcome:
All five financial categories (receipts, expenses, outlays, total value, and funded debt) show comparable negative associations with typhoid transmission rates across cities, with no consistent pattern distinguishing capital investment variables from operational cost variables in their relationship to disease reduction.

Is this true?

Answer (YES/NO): NO